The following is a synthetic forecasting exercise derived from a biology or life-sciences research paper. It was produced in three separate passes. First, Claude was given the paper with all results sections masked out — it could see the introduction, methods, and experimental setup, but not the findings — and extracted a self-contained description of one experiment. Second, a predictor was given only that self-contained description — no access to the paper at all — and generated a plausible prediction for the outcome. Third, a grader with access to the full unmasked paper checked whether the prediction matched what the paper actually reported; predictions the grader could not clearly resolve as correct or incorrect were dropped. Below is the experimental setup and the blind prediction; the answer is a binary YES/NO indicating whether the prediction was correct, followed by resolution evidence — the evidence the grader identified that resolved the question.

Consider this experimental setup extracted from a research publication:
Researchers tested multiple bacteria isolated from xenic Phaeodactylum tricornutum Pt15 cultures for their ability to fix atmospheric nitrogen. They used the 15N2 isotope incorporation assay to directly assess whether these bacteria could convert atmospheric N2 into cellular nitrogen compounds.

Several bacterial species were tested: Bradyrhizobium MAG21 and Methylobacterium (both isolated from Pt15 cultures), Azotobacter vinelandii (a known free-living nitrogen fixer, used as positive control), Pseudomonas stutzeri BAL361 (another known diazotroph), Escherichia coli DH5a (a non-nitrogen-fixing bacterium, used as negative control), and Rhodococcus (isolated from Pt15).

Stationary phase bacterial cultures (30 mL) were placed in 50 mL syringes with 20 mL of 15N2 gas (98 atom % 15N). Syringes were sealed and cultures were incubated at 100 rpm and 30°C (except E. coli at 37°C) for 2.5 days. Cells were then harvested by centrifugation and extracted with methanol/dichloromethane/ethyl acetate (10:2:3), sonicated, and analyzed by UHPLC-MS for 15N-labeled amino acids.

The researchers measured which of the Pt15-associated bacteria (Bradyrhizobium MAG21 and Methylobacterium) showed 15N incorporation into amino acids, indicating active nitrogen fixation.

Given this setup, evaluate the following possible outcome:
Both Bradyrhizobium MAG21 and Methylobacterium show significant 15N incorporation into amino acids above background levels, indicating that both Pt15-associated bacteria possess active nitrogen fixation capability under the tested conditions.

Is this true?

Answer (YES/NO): YES